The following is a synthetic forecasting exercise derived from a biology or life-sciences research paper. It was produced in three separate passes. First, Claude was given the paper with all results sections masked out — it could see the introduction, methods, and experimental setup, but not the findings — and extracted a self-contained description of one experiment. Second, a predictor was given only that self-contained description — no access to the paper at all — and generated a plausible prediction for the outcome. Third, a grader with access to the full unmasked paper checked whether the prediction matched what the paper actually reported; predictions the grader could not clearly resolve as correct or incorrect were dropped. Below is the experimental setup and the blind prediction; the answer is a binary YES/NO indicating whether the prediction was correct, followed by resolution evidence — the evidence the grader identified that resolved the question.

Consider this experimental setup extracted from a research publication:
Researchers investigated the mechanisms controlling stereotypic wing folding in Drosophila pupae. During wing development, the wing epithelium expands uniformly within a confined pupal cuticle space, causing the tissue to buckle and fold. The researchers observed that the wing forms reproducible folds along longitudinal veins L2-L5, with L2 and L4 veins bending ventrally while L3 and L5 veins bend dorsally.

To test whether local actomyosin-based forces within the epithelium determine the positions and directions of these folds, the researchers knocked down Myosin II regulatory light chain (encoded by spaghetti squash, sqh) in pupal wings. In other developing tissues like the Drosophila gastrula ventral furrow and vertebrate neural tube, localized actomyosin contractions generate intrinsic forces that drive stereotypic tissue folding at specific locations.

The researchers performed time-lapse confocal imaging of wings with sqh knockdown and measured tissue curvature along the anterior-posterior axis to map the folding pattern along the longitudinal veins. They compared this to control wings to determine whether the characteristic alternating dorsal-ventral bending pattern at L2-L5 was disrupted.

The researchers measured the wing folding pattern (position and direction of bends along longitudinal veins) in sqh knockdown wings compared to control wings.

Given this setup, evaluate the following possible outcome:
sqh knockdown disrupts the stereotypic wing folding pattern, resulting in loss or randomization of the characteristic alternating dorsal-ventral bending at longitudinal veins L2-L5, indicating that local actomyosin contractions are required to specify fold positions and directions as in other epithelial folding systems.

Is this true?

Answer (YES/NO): NO